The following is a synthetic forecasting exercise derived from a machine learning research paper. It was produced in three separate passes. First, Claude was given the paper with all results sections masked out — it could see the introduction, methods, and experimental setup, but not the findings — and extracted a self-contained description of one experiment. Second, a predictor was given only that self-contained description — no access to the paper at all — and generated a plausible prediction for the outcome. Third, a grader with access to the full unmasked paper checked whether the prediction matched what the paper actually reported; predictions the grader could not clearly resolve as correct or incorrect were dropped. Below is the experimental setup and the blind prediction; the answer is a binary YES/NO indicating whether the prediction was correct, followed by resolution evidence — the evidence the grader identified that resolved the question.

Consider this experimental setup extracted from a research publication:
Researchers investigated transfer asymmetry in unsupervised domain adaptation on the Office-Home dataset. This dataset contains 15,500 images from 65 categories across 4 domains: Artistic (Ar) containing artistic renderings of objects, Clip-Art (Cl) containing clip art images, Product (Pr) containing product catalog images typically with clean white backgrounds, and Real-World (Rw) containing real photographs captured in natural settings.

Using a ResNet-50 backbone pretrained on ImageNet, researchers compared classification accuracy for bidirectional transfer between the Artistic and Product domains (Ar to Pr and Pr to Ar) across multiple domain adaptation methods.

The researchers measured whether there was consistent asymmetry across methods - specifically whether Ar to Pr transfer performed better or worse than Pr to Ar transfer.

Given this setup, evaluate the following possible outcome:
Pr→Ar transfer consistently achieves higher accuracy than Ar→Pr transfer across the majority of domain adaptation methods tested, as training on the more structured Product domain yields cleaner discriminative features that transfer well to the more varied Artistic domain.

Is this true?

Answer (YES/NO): NO